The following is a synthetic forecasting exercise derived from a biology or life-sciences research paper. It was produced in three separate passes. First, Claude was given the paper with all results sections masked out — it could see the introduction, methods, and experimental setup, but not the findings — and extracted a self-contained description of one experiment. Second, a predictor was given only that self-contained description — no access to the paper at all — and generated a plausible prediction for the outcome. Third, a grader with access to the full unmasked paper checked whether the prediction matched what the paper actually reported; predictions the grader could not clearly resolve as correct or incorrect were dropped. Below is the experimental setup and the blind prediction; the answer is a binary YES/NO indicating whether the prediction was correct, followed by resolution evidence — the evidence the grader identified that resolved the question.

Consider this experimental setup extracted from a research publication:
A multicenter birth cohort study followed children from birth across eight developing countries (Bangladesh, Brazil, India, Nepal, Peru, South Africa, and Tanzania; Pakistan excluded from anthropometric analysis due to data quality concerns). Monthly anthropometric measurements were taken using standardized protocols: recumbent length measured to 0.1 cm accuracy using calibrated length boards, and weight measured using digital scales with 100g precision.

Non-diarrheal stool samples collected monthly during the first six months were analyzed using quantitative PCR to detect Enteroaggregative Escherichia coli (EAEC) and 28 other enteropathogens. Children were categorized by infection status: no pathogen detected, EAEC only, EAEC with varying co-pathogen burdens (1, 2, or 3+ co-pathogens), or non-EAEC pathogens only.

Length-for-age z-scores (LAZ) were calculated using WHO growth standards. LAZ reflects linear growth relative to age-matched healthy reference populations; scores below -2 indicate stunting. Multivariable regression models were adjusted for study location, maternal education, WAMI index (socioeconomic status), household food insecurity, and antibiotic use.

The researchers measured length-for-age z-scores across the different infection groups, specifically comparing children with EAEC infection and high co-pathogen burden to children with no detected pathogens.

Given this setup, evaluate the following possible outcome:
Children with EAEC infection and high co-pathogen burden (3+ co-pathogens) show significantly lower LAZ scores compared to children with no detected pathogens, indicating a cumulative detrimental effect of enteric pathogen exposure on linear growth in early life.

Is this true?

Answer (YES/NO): YES